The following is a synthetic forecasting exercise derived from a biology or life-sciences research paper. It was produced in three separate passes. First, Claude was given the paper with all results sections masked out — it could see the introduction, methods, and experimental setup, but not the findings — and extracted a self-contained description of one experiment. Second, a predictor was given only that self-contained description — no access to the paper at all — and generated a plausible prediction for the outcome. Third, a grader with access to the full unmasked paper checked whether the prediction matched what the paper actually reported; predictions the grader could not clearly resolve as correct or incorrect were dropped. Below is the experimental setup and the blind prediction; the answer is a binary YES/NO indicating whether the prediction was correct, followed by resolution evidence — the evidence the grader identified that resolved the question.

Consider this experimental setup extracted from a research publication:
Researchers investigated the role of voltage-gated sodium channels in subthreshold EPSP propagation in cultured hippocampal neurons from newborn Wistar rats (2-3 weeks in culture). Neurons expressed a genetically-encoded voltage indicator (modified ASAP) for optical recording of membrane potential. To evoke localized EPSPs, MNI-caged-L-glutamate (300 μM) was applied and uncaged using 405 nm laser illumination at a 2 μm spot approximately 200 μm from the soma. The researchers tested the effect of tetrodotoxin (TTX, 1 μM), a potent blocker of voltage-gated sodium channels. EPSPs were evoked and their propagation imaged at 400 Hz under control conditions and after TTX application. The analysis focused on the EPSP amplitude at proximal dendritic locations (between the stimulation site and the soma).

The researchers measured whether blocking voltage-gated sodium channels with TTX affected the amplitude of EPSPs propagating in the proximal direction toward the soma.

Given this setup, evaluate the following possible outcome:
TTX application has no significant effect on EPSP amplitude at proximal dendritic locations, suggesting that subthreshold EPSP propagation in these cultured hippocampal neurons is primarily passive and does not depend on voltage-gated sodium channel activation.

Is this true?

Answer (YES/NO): YES